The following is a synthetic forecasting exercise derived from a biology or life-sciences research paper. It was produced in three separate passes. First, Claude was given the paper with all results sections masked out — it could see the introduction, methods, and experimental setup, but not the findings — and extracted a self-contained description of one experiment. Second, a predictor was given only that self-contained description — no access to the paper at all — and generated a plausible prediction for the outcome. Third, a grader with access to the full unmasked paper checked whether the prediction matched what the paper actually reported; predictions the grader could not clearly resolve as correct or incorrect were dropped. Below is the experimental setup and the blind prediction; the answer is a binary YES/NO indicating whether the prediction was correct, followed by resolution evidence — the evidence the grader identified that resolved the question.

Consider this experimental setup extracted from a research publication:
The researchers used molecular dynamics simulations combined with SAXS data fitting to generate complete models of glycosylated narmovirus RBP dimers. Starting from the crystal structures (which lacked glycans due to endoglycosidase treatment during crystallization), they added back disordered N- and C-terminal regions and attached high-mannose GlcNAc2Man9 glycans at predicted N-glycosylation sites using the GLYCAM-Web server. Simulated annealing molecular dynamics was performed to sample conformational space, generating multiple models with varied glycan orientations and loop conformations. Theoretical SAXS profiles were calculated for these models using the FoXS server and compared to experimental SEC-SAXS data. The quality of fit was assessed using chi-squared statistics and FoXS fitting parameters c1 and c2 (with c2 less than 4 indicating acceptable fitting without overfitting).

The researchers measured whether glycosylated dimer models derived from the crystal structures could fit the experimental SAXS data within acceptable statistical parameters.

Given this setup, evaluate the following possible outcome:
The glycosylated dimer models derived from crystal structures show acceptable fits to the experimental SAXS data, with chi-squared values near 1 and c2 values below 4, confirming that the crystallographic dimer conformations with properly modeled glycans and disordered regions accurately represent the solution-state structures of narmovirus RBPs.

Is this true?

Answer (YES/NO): YES